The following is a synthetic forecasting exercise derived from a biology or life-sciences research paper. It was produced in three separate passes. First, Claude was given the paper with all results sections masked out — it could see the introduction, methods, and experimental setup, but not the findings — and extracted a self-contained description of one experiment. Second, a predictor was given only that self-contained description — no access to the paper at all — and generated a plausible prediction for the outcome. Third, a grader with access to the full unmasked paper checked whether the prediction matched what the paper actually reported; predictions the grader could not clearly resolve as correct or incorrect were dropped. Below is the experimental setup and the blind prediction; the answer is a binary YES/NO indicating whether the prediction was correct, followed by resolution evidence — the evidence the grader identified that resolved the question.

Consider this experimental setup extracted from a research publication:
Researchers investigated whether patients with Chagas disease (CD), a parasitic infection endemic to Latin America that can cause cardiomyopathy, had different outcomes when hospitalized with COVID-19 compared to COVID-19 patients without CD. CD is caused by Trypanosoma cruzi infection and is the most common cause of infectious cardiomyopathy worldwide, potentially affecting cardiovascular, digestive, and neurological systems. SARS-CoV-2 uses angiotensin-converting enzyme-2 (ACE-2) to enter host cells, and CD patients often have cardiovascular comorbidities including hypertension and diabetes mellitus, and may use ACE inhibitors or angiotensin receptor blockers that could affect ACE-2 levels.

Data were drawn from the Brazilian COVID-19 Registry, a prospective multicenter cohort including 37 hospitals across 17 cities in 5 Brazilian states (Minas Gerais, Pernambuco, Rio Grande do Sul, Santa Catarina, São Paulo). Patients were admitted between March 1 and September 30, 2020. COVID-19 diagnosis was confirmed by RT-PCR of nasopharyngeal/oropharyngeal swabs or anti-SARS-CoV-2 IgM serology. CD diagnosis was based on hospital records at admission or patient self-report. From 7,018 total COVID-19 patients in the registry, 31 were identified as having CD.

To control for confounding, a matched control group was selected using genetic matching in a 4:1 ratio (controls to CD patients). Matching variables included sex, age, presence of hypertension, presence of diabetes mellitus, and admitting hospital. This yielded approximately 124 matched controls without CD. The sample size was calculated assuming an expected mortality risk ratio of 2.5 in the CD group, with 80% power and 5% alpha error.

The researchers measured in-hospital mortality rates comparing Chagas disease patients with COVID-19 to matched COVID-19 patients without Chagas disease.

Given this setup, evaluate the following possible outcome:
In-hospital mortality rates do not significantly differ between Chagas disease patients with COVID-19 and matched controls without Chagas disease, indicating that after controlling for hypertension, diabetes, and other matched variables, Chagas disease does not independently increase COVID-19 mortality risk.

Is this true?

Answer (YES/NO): YES